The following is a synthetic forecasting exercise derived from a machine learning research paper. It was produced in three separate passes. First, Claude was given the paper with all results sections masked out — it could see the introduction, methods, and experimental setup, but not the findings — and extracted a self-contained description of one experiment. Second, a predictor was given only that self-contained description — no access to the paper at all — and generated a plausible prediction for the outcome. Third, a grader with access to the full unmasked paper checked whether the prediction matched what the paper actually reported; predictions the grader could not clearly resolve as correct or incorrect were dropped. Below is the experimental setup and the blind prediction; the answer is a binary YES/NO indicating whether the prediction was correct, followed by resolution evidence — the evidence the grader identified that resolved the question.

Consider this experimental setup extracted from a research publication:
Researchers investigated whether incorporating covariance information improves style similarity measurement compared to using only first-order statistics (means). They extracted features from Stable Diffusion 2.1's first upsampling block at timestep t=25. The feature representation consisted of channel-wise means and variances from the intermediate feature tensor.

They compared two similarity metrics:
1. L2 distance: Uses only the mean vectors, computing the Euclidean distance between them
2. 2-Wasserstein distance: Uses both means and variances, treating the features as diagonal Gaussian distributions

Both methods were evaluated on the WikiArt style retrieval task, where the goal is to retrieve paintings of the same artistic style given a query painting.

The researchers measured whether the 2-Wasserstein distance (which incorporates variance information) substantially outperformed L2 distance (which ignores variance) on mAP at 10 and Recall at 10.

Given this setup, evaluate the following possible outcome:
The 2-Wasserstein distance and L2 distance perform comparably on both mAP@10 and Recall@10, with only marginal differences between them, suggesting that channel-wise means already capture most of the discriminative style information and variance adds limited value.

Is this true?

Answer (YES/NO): YES